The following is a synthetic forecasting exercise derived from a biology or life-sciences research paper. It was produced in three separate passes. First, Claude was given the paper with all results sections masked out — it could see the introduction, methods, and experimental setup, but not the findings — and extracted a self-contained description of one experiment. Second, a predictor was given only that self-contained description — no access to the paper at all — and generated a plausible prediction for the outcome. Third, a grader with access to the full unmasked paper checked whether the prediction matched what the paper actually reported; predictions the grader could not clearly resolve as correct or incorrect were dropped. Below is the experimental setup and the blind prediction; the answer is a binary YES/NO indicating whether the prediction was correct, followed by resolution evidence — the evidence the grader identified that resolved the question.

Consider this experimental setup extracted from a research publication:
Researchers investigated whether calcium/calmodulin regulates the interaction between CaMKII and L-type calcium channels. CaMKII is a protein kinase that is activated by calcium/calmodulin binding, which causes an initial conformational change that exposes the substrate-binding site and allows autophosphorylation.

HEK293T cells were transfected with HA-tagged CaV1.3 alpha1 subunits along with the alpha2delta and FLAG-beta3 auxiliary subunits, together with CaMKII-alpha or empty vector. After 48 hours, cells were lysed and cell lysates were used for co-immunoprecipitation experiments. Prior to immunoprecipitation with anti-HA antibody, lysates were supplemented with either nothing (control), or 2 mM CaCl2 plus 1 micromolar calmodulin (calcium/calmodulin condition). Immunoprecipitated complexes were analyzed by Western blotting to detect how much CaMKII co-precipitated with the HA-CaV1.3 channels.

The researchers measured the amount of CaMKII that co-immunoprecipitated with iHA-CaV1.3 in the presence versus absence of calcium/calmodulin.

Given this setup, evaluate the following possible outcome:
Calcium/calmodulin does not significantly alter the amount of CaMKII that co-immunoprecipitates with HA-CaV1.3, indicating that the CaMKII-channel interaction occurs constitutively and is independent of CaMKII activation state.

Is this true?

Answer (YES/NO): NO